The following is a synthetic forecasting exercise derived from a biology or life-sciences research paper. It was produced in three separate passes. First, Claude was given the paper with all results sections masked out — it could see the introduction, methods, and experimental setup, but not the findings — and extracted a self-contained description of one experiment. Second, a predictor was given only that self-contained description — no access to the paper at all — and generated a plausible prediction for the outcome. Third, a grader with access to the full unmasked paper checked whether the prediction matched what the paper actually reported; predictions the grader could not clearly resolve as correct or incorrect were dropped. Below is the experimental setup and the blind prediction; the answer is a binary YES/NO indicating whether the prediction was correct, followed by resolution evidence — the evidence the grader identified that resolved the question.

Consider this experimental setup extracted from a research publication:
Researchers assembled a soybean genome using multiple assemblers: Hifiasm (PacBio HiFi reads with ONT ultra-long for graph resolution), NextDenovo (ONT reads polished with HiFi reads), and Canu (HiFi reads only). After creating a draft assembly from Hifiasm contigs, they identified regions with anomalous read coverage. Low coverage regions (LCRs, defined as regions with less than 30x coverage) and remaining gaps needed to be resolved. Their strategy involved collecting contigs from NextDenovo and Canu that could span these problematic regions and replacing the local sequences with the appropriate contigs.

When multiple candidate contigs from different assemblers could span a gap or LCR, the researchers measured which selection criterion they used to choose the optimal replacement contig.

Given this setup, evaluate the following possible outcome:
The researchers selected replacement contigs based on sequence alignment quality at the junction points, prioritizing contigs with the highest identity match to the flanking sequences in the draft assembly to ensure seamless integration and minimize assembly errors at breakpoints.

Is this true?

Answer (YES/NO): NO